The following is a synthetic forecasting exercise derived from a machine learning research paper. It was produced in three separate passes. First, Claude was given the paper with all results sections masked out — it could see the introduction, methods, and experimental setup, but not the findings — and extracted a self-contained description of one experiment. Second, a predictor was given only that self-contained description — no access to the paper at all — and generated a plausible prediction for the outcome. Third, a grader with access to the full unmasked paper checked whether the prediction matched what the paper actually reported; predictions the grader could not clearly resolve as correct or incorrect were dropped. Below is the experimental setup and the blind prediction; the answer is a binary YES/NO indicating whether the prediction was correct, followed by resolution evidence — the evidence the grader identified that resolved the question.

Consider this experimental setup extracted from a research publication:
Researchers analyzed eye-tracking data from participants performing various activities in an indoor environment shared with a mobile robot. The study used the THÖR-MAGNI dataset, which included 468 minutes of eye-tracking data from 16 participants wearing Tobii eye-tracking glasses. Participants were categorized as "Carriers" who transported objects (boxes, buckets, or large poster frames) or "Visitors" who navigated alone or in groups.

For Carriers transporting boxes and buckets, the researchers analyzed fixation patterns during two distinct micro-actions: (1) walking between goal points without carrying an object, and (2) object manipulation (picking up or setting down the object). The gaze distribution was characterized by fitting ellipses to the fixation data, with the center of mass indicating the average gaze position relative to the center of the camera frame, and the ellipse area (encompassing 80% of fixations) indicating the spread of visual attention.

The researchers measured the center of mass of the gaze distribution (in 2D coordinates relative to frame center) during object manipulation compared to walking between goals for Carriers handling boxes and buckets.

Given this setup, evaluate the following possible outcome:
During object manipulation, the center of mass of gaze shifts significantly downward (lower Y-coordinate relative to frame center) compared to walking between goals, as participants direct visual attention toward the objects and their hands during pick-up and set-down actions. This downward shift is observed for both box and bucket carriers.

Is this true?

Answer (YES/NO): YES